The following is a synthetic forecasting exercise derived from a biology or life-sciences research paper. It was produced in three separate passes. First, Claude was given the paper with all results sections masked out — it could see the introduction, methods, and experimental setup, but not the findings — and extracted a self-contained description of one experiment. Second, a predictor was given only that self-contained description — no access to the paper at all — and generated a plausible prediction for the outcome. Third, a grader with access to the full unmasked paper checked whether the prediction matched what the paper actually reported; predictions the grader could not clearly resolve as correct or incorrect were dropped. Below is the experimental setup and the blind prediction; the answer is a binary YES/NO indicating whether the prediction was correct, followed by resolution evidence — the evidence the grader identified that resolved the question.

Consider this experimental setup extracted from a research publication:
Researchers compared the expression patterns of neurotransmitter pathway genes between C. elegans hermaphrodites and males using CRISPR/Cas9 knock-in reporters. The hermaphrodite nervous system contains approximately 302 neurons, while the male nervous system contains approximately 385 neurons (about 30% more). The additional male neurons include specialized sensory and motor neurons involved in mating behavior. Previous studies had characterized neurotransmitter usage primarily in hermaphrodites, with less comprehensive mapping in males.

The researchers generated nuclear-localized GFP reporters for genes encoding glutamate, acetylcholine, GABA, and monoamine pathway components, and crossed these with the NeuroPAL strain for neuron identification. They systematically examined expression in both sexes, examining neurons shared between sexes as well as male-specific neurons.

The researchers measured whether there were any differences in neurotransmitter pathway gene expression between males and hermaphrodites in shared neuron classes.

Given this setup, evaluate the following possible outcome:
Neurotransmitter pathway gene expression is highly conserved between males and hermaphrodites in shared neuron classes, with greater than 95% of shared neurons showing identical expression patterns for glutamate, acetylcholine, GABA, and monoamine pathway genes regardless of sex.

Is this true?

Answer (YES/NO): NO